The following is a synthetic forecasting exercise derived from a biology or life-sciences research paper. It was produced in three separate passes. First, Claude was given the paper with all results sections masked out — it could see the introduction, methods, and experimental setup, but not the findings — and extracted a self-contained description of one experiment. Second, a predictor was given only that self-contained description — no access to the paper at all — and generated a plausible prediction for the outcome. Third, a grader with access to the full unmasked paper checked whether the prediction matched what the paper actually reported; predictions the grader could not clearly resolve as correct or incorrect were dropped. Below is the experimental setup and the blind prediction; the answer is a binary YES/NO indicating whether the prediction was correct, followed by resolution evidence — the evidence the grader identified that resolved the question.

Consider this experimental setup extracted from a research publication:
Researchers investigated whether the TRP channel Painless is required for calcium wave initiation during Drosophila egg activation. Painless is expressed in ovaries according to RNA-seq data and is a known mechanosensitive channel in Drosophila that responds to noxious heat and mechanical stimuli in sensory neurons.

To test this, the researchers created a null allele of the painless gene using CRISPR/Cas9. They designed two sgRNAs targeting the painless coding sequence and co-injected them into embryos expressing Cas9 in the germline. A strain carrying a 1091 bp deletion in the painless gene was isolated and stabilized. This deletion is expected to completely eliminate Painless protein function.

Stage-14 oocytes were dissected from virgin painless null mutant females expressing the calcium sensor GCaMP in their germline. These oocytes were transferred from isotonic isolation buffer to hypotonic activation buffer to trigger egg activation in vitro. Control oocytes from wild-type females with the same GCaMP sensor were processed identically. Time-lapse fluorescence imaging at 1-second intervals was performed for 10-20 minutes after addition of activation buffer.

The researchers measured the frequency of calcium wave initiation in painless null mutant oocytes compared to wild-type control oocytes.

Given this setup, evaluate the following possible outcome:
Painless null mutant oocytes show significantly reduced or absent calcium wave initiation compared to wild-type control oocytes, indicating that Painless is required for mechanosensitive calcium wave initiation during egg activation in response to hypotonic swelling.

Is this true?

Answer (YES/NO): NO